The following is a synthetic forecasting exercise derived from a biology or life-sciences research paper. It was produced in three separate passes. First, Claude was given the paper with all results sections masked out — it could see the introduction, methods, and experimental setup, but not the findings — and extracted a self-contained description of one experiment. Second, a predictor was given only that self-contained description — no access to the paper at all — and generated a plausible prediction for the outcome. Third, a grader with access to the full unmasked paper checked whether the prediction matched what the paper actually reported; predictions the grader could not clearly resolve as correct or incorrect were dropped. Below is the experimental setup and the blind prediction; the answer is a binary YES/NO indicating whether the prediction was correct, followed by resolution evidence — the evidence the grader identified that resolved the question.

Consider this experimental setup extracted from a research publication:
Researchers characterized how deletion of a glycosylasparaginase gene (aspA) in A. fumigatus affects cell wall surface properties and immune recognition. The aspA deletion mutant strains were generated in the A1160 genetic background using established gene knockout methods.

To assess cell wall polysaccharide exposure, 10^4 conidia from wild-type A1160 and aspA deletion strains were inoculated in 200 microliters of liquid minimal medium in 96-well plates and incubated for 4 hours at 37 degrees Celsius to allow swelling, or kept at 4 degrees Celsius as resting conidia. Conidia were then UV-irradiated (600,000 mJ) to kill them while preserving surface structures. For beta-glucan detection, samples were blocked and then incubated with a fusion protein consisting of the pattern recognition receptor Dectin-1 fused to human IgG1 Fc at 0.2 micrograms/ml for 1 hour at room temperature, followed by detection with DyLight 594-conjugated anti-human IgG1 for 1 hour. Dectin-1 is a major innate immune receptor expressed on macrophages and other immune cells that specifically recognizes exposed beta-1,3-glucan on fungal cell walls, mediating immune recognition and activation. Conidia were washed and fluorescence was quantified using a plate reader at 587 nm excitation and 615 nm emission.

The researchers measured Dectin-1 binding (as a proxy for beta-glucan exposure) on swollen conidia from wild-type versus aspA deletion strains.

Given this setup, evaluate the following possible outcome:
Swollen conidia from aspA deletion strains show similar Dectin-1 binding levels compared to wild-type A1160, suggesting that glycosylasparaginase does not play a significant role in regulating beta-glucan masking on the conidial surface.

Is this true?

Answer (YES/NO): YES